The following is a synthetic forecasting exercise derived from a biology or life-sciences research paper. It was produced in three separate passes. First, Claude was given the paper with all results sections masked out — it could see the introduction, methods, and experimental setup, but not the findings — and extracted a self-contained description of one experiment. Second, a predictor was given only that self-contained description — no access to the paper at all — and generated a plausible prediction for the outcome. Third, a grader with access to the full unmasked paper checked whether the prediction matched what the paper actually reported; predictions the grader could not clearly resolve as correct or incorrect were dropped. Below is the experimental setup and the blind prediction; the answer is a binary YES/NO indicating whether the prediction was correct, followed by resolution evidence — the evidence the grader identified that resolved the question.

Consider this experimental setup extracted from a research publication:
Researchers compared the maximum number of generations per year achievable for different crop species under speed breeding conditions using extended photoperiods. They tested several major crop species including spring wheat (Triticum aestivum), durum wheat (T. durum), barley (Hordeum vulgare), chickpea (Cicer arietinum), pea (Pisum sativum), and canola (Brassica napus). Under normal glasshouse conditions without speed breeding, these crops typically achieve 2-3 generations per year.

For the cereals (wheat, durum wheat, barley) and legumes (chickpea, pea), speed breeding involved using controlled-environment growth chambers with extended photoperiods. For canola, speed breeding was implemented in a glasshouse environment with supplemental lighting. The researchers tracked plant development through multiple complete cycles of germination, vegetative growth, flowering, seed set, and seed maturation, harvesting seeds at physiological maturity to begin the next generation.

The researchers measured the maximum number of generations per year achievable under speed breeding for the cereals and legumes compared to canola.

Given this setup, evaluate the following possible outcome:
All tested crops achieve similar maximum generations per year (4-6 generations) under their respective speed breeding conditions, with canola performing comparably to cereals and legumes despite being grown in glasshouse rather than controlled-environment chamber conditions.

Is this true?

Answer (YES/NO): NO